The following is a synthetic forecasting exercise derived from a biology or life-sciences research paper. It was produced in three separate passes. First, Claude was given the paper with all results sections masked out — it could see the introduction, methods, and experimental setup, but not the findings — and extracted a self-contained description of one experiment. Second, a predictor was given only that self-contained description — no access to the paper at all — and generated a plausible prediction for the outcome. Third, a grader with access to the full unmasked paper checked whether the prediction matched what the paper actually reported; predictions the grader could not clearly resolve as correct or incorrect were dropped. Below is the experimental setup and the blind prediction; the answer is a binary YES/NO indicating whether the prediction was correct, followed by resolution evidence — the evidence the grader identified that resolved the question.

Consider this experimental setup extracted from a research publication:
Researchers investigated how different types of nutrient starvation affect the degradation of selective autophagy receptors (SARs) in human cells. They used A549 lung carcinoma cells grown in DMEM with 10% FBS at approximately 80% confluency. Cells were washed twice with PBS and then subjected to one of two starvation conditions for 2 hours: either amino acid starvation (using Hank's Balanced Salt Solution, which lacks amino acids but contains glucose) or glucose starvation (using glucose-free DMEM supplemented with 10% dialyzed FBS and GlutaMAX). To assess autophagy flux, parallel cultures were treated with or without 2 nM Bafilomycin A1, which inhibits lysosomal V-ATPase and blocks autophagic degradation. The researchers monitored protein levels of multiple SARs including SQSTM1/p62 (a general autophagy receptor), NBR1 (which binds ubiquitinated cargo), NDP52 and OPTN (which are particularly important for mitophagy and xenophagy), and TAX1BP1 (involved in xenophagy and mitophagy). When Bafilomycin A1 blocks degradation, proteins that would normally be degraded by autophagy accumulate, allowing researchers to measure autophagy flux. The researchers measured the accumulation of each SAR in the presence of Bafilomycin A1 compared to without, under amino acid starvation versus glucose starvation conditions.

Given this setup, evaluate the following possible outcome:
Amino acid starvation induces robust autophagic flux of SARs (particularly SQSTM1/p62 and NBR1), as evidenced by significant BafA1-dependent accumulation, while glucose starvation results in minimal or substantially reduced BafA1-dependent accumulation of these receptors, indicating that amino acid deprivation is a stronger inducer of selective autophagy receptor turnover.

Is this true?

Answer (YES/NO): YES